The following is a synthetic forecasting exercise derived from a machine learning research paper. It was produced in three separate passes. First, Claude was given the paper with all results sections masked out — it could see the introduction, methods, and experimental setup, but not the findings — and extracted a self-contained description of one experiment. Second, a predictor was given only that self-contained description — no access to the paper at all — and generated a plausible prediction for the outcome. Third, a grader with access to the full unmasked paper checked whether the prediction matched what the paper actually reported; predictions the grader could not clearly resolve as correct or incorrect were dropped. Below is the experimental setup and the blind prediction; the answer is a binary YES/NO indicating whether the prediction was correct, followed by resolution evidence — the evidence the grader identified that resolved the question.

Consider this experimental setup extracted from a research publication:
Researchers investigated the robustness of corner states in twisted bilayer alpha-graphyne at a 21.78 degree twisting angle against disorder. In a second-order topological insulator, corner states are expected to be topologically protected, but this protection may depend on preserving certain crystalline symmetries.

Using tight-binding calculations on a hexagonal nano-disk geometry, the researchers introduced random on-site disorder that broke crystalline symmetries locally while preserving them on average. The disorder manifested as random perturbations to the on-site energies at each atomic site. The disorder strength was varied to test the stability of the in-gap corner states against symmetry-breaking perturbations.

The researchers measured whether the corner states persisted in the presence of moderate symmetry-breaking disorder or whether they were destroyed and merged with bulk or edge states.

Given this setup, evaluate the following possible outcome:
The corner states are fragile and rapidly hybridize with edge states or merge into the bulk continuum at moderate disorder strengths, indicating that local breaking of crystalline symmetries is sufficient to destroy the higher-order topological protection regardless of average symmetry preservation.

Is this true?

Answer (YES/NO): NO